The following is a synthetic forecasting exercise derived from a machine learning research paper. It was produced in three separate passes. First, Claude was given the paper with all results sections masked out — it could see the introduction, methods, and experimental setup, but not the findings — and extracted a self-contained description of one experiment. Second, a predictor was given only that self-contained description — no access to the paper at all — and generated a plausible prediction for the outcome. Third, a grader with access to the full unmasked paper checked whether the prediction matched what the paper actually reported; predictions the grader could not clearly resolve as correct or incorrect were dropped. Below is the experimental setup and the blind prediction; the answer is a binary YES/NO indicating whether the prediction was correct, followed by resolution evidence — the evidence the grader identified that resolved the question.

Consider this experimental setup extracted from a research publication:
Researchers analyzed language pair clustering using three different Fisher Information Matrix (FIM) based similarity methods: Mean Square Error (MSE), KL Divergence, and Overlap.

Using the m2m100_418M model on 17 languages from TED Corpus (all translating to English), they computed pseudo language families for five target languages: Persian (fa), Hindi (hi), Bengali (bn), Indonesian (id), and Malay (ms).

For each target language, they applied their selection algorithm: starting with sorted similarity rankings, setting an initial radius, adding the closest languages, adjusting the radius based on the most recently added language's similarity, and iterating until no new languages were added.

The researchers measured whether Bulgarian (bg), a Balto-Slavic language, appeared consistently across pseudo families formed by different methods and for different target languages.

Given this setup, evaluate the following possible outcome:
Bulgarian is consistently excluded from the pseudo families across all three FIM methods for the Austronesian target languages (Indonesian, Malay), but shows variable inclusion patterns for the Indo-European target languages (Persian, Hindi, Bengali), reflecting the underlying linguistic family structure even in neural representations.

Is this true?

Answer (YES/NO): NO